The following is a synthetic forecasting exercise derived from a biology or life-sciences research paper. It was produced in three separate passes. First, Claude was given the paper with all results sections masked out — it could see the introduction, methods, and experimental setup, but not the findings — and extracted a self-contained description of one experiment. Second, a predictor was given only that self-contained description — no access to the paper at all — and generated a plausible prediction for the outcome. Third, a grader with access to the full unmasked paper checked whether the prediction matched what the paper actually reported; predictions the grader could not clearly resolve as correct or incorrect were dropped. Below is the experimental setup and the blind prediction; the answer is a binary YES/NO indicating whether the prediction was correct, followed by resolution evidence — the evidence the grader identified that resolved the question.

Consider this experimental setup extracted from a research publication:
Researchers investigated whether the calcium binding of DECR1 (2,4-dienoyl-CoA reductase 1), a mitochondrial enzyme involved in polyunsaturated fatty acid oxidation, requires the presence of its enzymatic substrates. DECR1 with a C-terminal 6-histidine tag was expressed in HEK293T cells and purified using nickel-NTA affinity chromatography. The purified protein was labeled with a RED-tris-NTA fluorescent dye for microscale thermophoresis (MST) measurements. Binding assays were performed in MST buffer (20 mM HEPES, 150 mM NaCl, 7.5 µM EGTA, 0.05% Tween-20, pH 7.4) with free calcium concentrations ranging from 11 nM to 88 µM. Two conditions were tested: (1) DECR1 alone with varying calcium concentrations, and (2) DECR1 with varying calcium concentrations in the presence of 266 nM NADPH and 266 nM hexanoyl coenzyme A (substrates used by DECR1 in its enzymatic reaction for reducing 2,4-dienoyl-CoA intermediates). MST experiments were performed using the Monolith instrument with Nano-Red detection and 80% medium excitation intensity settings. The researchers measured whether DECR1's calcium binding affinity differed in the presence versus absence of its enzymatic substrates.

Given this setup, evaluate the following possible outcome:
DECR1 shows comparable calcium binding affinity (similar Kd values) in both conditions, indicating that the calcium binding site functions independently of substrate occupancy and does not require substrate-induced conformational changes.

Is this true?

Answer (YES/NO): NO